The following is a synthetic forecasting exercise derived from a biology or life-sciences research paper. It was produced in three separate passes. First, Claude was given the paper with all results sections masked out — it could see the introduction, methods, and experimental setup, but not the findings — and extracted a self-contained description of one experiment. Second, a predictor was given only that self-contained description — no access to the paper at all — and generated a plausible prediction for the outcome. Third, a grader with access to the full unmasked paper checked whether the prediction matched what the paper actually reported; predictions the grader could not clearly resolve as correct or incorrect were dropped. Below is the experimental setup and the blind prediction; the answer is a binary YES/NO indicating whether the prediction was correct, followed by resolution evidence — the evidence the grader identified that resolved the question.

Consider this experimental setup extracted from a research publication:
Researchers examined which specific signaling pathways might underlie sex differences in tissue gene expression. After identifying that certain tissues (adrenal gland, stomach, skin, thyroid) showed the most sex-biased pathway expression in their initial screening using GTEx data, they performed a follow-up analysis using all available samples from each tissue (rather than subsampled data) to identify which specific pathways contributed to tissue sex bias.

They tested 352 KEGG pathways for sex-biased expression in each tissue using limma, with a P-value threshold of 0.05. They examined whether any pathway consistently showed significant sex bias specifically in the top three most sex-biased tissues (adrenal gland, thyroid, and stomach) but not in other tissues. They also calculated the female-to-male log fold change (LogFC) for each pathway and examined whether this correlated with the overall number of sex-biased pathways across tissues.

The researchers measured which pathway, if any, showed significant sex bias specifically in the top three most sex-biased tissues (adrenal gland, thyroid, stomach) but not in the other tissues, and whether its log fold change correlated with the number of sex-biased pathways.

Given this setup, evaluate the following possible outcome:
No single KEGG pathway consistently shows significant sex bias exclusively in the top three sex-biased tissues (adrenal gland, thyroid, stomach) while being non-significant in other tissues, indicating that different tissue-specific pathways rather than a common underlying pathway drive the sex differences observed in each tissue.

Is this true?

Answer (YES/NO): NO